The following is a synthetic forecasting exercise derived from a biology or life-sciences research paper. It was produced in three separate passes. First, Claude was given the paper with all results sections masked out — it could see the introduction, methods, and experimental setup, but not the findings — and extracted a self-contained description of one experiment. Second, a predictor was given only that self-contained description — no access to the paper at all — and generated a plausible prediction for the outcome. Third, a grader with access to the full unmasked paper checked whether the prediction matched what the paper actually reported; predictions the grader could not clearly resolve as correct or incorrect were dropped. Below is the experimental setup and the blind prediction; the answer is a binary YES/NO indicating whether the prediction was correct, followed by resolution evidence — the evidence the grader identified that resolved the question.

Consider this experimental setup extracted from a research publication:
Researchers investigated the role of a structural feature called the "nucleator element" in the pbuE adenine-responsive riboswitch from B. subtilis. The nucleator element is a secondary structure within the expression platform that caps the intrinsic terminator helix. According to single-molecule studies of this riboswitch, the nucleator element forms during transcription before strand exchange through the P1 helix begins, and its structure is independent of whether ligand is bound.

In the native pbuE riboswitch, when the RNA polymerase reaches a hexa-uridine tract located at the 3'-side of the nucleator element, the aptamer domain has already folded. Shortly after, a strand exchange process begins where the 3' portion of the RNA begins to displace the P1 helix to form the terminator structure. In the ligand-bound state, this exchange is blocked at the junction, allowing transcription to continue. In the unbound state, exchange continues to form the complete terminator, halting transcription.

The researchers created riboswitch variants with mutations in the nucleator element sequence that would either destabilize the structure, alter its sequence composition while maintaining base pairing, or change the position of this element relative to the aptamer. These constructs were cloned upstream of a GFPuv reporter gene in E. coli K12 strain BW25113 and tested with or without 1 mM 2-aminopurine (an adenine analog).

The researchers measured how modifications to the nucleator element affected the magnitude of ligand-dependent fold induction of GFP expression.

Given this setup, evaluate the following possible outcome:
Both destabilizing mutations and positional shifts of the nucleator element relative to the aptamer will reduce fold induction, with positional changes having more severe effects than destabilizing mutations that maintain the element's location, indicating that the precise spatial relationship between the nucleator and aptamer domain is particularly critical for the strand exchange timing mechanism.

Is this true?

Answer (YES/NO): NO